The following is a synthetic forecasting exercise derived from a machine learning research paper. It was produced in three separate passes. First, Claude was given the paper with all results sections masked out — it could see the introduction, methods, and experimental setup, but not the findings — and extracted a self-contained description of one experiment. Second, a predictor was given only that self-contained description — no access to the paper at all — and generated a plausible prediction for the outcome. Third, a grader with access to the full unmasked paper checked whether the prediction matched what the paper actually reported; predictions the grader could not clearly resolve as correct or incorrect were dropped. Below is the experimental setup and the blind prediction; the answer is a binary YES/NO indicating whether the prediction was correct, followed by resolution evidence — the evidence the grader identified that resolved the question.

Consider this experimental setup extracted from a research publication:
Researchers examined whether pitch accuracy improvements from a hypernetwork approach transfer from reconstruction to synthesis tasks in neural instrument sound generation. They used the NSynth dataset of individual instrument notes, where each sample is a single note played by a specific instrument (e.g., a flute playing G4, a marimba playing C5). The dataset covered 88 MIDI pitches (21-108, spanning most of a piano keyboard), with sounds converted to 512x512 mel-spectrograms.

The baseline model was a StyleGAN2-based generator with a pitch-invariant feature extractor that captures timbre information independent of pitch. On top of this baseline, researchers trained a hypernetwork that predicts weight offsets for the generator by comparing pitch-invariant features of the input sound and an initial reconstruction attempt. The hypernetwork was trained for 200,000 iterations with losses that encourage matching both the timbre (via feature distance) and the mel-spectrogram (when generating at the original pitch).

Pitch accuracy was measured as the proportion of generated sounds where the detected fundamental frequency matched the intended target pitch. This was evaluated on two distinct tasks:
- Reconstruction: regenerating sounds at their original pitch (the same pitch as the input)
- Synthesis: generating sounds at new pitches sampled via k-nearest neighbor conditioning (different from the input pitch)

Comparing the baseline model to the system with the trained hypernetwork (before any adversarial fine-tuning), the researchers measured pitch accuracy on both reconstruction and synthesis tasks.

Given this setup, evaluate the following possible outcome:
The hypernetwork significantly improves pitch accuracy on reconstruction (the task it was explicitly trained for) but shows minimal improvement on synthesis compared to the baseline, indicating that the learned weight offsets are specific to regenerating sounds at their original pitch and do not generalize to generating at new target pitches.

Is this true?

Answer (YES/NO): NO